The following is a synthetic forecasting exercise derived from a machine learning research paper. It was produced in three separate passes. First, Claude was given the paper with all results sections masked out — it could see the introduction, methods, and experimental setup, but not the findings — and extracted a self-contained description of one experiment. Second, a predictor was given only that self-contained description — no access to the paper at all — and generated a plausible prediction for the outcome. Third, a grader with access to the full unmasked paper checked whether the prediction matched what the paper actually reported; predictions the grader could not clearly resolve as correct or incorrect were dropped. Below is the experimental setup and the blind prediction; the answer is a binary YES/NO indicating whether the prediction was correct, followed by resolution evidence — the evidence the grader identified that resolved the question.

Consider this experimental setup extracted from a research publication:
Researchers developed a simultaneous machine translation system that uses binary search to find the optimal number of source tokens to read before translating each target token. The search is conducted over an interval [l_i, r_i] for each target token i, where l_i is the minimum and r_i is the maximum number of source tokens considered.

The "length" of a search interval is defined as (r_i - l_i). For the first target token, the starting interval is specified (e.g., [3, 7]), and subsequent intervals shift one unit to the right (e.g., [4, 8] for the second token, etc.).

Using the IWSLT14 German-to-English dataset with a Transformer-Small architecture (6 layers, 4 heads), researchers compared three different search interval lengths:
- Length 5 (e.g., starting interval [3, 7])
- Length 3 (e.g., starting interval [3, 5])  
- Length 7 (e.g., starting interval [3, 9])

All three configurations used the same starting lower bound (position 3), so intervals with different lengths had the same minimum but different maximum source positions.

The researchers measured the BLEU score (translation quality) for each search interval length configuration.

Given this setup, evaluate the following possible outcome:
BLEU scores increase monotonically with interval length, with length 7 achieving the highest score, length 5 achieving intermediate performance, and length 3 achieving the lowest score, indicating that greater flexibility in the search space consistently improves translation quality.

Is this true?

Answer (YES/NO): NO